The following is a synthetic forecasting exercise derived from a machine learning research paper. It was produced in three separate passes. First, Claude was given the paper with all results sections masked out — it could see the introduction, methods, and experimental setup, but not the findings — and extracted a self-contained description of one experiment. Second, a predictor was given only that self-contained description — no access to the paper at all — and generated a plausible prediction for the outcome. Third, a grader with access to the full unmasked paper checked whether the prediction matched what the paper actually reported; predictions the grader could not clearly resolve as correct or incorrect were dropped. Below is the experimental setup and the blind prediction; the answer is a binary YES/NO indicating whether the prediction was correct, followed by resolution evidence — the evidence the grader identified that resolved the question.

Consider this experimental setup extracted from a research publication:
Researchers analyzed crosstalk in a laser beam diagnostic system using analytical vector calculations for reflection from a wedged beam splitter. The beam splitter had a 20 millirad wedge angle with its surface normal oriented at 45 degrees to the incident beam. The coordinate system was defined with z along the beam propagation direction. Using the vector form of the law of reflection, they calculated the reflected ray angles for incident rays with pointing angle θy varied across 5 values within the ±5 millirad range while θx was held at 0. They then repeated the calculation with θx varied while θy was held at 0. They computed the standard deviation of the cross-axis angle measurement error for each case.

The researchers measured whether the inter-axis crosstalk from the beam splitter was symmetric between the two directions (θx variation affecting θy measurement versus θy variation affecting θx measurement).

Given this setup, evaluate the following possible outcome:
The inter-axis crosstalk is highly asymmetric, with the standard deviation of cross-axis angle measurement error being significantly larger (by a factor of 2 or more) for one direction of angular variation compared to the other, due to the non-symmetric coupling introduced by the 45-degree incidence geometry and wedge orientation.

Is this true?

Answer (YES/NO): NO